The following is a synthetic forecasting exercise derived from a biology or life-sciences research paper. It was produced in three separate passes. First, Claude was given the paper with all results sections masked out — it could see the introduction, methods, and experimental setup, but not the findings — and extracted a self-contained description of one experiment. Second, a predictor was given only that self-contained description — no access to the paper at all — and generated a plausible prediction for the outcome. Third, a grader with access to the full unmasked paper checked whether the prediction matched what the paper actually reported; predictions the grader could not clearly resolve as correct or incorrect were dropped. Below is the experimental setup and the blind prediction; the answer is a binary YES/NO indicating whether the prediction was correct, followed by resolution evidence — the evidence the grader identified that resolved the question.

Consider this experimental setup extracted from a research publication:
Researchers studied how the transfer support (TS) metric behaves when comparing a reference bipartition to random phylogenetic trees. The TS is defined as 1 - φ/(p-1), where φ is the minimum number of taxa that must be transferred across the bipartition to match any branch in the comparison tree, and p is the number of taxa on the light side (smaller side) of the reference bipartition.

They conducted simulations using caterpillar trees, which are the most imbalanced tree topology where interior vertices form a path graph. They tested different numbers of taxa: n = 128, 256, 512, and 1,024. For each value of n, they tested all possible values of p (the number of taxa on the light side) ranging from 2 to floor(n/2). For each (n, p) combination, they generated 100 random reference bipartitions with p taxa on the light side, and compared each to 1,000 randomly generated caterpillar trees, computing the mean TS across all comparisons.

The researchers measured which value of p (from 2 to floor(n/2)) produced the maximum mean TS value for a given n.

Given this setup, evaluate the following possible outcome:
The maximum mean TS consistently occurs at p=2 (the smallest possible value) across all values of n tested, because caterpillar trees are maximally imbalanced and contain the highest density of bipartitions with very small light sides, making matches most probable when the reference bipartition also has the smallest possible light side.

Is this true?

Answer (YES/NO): NO